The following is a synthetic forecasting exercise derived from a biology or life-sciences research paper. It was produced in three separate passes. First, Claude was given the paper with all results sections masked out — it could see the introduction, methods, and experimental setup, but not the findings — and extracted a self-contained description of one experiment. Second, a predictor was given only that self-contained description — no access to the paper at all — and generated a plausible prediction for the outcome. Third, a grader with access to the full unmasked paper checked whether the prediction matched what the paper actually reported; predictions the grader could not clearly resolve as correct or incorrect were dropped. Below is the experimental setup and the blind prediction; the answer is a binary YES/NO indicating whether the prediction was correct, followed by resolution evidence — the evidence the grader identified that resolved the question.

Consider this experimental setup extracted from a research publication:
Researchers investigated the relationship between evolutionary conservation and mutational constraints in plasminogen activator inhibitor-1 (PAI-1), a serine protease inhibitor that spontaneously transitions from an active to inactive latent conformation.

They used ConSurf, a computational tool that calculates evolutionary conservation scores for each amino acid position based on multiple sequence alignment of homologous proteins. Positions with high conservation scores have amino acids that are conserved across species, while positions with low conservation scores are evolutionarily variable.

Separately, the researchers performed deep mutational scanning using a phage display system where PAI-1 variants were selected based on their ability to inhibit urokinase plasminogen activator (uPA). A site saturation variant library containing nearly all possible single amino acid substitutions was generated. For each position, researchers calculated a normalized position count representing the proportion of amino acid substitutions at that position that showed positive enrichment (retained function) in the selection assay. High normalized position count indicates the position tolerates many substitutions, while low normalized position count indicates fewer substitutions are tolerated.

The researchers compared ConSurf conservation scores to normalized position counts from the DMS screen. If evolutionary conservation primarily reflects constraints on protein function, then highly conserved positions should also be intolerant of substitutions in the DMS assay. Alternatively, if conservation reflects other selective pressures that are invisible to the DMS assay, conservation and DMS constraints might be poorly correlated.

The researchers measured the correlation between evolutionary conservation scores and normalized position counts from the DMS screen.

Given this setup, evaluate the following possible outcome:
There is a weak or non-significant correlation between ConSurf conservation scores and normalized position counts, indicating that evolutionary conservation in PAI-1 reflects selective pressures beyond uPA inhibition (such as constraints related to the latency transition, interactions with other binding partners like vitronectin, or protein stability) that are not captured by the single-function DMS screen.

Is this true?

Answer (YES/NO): NO